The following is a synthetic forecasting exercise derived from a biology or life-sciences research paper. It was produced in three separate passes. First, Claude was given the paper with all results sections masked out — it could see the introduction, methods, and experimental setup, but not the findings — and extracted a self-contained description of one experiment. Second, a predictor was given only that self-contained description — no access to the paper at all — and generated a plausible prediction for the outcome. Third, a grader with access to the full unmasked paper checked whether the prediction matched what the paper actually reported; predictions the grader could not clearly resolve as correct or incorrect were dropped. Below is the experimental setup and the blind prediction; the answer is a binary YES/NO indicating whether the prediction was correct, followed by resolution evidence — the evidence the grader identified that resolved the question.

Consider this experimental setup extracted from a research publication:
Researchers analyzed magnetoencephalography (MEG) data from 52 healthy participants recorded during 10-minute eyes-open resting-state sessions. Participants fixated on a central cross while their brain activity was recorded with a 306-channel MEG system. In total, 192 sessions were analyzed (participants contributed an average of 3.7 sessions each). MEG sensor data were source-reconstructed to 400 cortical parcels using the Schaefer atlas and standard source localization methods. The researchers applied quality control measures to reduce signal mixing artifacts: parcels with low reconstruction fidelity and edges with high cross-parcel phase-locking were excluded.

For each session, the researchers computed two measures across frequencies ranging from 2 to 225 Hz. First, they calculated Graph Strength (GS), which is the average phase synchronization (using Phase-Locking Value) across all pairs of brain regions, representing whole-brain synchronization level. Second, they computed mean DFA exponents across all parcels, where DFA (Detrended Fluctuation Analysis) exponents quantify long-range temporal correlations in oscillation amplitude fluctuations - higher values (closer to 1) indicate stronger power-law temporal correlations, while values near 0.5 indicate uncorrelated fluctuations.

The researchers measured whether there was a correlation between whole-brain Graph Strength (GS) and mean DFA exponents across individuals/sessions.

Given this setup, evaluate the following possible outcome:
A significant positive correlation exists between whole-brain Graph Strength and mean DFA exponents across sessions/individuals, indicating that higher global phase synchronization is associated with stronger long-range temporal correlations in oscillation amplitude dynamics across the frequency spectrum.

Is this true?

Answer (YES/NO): YES